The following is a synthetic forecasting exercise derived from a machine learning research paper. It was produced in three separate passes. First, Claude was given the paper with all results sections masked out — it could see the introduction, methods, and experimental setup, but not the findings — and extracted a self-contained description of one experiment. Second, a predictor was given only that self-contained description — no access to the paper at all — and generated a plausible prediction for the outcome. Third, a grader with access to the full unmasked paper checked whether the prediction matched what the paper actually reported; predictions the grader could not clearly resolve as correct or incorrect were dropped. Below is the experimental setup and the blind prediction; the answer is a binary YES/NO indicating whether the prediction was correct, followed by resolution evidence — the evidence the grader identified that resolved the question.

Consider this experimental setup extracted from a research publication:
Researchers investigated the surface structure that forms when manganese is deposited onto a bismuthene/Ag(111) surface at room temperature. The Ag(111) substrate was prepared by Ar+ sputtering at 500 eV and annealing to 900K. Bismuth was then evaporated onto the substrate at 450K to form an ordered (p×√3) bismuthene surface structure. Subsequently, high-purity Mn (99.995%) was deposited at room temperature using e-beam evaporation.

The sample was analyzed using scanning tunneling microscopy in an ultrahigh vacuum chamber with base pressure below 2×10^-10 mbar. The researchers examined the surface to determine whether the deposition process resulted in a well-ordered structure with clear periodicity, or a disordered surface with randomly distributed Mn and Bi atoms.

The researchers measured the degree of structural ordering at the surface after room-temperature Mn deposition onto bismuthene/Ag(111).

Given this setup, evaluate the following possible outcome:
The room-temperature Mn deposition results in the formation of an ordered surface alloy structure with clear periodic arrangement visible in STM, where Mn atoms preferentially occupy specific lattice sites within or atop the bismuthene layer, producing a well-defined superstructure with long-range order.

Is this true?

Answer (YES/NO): NO